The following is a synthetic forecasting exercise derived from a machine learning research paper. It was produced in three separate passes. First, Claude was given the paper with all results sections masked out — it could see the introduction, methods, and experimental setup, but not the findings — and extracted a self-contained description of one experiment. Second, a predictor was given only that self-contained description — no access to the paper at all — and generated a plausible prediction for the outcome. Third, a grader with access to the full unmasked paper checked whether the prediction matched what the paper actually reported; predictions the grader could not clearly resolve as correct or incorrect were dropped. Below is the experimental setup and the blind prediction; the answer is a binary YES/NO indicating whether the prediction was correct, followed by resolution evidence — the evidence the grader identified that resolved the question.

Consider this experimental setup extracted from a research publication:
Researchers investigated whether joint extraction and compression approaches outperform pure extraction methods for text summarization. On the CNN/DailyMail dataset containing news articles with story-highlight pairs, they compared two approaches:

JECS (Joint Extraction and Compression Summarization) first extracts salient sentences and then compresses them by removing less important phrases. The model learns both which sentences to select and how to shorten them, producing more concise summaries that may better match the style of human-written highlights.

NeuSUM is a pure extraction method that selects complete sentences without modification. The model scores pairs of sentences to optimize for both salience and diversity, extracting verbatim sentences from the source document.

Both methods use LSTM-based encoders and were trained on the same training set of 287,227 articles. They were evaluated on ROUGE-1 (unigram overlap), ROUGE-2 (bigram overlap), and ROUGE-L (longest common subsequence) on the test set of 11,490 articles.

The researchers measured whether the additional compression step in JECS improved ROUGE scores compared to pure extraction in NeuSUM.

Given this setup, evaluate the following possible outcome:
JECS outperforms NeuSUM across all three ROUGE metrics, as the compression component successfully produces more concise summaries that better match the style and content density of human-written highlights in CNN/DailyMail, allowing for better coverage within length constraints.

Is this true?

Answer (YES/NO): NO